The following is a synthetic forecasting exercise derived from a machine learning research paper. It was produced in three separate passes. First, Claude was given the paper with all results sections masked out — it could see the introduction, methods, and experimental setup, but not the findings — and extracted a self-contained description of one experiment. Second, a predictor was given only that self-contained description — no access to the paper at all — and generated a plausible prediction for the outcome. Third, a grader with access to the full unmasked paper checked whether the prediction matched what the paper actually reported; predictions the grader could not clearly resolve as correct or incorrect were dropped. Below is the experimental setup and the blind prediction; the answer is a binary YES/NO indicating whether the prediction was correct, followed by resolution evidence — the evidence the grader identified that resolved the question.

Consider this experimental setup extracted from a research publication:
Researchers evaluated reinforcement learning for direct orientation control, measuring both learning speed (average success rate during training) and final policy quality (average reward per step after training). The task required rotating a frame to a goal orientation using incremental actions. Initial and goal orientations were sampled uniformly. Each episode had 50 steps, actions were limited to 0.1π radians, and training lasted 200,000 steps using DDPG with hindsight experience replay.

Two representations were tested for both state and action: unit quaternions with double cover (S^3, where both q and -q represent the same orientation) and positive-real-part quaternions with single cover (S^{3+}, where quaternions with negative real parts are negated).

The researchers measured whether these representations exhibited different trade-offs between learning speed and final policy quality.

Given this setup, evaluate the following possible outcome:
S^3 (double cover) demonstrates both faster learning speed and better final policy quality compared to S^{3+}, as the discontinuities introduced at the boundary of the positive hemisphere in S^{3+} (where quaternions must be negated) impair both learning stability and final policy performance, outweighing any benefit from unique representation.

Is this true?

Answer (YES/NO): NO